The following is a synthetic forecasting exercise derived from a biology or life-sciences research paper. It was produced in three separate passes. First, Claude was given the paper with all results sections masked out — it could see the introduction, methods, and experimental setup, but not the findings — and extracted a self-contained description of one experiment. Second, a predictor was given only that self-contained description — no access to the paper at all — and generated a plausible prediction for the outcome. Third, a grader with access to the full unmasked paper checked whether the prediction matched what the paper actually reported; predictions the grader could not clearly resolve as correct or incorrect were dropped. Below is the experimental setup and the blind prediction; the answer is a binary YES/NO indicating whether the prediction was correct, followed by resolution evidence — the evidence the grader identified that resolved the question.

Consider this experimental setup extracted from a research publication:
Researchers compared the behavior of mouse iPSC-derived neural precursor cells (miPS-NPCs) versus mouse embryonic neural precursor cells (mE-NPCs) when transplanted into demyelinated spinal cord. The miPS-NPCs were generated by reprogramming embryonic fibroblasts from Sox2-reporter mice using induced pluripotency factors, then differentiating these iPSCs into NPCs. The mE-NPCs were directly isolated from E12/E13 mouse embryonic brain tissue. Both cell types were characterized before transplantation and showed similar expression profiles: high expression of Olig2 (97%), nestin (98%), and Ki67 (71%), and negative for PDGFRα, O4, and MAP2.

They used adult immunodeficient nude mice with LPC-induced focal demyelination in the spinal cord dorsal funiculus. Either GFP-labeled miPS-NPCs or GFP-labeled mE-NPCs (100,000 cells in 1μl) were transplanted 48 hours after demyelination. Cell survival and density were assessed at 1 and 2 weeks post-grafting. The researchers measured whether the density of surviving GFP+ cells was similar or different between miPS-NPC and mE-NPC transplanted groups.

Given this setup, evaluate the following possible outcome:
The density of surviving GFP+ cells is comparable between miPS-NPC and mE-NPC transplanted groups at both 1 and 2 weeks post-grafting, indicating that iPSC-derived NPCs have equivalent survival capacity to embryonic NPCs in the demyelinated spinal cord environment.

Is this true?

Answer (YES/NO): YES